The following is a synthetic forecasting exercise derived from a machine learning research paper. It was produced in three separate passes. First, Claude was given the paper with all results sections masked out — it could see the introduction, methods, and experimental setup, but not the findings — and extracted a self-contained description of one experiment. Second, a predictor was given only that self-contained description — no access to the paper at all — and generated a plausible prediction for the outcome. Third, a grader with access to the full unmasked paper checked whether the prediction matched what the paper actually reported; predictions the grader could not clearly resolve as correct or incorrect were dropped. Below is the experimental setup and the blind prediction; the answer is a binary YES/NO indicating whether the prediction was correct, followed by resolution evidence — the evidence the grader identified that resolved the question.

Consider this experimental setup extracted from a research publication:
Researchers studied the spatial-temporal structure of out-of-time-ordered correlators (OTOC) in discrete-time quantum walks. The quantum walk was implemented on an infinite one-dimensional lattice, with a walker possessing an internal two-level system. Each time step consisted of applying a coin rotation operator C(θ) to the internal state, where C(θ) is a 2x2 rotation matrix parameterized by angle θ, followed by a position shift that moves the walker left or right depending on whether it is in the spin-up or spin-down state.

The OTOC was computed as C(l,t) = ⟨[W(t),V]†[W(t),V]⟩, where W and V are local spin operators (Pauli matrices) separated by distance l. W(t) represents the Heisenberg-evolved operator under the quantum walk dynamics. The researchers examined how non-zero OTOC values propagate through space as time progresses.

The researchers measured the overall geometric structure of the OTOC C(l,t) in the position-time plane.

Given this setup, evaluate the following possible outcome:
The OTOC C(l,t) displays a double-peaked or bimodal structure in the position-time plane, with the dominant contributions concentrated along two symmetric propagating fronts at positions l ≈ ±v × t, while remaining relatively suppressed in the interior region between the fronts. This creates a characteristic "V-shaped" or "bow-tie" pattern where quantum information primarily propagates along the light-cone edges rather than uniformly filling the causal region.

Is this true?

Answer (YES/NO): YES